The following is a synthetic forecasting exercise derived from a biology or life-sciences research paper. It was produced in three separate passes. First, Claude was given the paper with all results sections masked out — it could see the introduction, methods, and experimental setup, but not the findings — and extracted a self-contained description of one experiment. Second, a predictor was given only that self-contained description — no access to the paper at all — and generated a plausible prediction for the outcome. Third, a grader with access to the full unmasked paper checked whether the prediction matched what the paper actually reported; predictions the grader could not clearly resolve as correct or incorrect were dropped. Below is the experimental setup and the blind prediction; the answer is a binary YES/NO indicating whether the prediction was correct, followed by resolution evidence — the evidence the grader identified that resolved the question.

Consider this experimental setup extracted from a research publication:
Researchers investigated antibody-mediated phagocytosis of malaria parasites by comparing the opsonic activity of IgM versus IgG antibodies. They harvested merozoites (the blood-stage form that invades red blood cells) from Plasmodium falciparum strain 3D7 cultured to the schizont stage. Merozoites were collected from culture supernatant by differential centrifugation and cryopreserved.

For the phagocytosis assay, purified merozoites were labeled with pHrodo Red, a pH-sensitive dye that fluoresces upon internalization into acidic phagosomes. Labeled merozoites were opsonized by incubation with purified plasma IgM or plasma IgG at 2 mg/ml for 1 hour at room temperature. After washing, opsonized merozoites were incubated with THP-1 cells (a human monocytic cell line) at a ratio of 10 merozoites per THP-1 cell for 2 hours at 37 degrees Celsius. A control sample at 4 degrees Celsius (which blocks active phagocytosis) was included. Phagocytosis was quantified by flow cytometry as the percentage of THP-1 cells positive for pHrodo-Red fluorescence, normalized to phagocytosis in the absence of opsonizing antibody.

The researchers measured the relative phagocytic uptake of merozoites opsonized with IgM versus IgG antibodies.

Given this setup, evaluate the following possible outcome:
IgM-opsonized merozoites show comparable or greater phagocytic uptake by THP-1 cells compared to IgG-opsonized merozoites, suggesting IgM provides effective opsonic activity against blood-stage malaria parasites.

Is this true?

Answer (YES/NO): YES